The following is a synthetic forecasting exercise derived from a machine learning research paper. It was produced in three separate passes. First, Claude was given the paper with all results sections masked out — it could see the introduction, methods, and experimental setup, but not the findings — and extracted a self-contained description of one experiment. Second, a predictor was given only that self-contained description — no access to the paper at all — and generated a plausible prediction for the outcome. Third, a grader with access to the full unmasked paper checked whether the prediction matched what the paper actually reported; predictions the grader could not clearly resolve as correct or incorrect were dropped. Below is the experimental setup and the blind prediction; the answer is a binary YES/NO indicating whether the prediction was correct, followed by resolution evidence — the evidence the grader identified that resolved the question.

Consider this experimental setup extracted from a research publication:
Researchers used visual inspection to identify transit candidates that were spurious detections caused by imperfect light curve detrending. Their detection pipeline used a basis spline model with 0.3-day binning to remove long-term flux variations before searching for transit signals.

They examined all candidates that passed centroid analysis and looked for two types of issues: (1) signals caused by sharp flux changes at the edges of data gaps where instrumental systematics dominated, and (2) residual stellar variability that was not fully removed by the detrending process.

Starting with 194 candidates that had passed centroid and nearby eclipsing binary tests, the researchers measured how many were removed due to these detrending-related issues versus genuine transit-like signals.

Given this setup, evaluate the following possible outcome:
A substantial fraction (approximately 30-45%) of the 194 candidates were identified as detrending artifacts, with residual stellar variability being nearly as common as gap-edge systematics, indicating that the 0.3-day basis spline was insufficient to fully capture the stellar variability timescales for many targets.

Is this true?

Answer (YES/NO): NO